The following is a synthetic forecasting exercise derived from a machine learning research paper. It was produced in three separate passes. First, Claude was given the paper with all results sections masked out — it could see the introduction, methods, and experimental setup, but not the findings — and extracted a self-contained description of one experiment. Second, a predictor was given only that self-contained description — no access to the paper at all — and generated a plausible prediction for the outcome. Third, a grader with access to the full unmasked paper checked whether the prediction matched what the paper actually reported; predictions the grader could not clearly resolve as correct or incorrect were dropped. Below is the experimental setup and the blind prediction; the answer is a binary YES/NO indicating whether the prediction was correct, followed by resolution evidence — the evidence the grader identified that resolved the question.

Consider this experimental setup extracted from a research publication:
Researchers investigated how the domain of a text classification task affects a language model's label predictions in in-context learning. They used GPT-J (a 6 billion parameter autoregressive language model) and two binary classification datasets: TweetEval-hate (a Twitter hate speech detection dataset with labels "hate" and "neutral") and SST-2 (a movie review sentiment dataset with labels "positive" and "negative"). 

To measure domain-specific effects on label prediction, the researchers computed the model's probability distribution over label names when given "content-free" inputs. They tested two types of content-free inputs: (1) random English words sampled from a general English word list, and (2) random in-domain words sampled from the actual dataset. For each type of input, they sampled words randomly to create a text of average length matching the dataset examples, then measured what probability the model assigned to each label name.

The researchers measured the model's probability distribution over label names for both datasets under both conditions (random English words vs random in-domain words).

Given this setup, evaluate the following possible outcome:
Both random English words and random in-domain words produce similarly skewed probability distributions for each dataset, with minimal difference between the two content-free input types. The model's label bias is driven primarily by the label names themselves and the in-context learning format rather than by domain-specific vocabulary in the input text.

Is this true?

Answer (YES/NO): NO